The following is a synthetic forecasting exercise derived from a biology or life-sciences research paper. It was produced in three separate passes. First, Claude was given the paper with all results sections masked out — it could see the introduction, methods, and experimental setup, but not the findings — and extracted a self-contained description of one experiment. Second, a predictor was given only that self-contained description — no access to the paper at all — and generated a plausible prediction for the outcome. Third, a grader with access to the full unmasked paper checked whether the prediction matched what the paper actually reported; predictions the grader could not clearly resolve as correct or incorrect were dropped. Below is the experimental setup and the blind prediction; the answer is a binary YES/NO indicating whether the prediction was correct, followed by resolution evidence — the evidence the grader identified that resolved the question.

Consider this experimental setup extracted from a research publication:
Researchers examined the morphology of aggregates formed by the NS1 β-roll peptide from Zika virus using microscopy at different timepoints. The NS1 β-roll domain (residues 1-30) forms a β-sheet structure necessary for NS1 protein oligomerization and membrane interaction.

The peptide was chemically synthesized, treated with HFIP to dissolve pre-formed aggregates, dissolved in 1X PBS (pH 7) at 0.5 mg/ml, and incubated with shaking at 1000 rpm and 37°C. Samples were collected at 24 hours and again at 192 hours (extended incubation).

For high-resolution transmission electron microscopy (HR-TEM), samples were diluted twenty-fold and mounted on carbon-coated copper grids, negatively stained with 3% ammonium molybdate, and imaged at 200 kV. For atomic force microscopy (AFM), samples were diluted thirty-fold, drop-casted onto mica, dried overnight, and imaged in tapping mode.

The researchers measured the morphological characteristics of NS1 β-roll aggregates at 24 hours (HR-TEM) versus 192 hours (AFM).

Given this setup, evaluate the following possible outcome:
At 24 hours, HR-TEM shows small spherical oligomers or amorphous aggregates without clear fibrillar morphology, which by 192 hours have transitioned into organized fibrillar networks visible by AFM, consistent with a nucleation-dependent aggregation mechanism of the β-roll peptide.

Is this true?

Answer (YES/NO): NO